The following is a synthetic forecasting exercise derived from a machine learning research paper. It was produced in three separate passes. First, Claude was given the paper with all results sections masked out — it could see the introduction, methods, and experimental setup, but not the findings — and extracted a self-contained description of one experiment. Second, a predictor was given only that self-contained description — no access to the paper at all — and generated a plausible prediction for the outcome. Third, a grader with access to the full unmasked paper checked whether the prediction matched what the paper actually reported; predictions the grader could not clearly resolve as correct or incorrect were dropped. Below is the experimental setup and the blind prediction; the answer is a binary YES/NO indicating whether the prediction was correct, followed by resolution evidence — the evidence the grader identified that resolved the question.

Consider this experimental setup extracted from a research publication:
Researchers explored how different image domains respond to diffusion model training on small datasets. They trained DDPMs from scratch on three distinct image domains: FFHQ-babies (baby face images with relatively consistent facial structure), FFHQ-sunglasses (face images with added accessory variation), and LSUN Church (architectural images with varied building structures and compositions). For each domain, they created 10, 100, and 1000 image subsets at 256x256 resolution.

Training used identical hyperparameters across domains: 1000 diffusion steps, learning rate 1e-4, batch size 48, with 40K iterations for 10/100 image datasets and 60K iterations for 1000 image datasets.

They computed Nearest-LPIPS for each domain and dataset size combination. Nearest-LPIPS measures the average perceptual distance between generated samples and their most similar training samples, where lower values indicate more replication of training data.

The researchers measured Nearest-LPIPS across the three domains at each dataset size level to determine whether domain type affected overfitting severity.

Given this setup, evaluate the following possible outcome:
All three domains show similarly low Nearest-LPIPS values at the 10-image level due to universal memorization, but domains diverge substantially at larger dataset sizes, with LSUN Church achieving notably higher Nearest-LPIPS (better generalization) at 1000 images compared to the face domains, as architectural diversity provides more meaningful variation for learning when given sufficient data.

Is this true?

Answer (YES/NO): YES